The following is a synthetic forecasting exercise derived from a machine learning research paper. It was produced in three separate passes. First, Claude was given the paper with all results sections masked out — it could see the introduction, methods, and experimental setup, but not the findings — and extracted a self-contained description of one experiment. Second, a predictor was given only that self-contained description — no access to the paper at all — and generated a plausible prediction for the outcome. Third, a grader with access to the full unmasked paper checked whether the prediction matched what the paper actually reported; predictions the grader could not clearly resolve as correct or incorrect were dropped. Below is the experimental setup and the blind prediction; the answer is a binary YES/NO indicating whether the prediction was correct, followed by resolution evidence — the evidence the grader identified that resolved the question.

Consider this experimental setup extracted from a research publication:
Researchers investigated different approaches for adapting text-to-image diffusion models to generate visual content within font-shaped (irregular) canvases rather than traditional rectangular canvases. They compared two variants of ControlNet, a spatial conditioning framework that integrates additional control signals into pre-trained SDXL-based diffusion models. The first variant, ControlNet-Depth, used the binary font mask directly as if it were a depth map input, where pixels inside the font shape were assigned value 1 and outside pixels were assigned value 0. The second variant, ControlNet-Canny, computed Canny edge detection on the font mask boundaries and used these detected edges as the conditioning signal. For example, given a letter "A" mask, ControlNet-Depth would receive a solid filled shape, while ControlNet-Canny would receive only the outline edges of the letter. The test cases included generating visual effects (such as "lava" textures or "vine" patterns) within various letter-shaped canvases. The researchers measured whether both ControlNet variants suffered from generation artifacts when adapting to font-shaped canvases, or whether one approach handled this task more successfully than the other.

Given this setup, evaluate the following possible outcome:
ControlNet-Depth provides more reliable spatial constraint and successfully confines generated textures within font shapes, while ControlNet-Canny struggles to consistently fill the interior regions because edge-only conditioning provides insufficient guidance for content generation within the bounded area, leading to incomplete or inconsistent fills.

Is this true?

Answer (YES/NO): NO